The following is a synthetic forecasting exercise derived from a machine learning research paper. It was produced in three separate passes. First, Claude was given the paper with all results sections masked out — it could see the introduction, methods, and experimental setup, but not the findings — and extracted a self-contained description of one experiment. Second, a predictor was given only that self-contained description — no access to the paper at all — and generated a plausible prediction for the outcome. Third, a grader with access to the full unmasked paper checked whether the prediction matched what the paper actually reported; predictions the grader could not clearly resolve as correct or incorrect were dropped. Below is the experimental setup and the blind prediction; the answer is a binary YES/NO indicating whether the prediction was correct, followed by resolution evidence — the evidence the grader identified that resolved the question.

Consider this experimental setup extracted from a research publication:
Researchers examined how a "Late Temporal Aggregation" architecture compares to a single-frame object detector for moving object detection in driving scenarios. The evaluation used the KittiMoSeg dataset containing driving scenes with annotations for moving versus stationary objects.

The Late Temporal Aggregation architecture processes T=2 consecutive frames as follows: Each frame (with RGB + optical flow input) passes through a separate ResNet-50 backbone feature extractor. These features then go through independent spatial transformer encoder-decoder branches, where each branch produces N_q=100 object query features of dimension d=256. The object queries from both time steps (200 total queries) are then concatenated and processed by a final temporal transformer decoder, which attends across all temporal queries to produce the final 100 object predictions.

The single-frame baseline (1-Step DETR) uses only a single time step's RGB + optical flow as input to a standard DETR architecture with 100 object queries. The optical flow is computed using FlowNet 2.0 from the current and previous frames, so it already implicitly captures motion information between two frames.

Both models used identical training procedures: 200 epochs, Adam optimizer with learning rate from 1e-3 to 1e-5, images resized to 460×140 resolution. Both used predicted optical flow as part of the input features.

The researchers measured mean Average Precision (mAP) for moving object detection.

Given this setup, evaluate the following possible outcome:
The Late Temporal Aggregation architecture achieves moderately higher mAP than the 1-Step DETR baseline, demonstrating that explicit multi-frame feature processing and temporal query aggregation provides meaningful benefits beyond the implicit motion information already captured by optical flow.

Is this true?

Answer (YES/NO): NO